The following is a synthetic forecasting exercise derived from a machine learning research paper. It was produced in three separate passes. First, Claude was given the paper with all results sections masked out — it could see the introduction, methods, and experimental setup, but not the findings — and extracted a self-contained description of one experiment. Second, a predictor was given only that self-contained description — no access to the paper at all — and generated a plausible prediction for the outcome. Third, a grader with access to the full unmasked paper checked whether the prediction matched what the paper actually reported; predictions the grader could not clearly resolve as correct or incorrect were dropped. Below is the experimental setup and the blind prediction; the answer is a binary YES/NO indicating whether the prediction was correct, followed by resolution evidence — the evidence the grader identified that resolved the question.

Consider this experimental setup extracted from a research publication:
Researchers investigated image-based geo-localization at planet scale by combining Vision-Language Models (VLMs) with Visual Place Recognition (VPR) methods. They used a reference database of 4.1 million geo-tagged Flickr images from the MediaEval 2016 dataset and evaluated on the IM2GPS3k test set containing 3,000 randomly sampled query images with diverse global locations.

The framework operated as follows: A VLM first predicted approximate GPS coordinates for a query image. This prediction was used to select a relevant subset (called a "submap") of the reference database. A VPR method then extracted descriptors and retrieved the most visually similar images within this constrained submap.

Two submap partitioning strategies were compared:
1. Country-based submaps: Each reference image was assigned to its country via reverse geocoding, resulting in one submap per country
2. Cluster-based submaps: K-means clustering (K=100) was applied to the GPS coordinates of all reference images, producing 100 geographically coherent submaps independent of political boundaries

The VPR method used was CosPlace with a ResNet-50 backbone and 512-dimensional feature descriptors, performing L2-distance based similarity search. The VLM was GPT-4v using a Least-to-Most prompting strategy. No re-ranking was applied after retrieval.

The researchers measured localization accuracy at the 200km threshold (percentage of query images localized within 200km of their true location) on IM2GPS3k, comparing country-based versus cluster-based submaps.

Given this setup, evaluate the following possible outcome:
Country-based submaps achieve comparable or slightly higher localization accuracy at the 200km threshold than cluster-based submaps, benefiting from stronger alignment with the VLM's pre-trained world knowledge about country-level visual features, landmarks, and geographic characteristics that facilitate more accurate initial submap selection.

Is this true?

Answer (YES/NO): NO